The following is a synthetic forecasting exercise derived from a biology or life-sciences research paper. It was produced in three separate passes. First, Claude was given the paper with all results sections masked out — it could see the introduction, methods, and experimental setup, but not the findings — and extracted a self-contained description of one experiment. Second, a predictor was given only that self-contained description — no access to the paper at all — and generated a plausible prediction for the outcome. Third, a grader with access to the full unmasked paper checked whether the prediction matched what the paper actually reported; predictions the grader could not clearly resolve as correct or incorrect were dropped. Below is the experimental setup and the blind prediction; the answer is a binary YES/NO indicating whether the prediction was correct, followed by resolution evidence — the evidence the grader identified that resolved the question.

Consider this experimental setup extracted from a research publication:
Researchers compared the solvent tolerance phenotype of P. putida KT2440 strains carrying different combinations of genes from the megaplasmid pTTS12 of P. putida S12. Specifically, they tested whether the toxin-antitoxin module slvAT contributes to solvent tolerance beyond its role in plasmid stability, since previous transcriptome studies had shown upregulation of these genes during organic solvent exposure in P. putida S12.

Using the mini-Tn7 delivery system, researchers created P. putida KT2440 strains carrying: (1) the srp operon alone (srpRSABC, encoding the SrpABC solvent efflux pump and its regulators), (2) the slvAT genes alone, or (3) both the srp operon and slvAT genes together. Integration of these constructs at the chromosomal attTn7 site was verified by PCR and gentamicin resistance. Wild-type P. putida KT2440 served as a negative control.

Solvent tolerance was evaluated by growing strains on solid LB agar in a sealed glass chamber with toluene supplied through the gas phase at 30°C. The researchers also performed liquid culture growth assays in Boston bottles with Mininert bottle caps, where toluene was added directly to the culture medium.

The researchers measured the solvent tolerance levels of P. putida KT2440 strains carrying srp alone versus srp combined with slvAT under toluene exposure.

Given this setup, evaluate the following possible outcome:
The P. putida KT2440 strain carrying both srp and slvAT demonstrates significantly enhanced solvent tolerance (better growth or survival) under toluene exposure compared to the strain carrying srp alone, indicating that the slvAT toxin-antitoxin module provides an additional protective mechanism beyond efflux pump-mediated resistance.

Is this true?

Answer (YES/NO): YES